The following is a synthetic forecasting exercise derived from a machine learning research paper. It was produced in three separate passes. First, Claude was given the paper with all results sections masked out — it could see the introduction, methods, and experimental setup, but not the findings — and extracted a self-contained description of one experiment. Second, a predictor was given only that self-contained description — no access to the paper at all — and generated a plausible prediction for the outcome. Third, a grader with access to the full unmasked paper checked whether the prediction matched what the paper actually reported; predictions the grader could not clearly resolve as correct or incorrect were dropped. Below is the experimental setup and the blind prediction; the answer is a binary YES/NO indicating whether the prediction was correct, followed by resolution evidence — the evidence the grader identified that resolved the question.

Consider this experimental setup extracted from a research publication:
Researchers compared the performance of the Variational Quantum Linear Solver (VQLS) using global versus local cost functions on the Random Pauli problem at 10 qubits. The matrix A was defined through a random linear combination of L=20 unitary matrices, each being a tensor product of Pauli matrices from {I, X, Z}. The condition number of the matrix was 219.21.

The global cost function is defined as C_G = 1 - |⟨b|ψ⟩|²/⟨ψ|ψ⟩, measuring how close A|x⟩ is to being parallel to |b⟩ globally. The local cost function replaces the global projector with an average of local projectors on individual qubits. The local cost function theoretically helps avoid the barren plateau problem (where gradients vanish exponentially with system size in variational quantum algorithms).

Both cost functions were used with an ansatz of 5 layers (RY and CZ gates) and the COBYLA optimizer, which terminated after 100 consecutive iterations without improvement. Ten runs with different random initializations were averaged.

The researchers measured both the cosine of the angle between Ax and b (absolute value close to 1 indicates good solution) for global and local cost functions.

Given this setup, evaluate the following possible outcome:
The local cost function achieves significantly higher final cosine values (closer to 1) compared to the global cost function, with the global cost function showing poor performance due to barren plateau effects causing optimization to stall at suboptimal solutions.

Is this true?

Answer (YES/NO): NO